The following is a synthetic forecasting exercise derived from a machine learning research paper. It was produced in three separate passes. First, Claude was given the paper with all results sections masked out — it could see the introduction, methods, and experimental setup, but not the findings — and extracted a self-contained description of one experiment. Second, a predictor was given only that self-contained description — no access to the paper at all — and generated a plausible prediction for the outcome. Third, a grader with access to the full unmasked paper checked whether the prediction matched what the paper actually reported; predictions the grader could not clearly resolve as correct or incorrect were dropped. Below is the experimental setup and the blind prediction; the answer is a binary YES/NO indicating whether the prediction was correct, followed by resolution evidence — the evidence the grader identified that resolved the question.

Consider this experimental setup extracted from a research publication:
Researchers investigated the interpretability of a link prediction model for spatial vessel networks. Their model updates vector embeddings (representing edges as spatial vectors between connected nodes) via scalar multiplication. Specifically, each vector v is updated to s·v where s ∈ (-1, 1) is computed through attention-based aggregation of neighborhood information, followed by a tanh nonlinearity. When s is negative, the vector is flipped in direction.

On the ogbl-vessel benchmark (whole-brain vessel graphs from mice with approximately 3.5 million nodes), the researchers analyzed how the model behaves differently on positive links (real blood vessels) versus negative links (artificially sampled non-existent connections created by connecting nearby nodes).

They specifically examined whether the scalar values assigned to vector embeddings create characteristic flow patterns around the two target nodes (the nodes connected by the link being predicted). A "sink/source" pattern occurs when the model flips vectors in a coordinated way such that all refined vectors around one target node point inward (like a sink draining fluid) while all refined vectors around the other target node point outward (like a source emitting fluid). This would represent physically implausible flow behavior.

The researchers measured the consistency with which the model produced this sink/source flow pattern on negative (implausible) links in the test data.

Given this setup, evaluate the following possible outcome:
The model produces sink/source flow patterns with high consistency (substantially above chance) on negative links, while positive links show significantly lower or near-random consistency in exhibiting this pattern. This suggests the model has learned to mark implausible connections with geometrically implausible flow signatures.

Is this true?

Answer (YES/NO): YES